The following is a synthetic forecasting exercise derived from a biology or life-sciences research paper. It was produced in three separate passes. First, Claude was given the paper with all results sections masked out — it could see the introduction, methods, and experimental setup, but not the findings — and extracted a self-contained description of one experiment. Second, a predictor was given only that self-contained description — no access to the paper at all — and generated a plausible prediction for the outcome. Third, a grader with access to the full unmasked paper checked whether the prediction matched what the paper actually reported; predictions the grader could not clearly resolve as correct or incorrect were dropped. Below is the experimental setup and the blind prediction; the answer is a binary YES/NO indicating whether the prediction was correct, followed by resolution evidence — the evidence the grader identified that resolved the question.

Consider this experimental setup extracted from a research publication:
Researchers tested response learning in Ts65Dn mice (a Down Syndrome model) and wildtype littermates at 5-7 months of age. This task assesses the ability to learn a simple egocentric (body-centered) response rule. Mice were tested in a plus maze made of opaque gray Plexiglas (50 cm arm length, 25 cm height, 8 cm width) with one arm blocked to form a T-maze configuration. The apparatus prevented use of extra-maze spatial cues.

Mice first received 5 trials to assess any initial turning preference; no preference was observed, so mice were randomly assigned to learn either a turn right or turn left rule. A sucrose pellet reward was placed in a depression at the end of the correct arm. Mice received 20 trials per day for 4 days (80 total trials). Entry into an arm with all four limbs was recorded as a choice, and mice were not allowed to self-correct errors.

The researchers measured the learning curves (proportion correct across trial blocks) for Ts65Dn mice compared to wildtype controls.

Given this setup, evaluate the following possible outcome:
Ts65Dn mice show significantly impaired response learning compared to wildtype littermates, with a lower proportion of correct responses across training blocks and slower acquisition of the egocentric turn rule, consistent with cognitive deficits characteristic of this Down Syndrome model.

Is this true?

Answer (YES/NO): NO